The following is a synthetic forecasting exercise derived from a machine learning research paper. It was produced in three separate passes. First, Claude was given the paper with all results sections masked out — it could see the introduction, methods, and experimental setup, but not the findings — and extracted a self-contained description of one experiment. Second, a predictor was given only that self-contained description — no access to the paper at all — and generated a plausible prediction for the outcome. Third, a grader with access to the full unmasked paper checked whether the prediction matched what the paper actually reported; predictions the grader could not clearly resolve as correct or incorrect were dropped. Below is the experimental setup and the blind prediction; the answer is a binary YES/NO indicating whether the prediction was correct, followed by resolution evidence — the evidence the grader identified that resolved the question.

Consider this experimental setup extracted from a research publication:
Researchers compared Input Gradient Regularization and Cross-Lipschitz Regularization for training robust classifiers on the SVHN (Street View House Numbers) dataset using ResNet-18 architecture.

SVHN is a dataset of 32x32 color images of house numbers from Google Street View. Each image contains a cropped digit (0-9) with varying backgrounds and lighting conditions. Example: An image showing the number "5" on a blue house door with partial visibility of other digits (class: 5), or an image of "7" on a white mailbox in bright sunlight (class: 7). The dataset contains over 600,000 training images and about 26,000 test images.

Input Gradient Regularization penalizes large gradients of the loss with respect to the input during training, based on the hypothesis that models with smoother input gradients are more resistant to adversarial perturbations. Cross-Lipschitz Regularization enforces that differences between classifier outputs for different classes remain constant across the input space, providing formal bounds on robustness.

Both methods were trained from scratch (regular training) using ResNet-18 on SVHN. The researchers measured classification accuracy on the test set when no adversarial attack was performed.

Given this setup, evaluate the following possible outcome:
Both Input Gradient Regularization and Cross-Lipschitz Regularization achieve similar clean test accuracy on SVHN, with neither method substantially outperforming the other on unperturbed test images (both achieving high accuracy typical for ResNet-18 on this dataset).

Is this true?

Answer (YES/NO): NO